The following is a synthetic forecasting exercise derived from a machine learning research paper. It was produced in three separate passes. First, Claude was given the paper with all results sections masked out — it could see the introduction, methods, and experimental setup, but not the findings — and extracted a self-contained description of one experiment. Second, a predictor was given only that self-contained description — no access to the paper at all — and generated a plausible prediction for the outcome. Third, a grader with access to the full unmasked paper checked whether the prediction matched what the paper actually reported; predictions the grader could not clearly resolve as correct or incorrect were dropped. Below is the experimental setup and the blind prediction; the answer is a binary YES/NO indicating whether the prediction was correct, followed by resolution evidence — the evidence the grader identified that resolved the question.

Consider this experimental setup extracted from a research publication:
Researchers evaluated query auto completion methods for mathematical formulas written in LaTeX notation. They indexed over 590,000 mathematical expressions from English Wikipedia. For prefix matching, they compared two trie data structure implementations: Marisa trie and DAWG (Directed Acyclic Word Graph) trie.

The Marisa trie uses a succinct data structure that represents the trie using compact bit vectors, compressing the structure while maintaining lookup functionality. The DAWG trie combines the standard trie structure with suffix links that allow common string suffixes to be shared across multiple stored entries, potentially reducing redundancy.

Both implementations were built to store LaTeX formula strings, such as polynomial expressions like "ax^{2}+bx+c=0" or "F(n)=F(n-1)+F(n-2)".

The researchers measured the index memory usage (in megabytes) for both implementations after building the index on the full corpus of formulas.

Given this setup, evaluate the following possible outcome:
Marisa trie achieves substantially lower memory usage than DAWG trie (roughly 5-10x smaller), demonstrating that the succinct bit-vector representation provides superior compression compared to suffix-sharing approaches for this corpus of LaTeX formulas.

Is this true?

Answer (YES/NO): YES